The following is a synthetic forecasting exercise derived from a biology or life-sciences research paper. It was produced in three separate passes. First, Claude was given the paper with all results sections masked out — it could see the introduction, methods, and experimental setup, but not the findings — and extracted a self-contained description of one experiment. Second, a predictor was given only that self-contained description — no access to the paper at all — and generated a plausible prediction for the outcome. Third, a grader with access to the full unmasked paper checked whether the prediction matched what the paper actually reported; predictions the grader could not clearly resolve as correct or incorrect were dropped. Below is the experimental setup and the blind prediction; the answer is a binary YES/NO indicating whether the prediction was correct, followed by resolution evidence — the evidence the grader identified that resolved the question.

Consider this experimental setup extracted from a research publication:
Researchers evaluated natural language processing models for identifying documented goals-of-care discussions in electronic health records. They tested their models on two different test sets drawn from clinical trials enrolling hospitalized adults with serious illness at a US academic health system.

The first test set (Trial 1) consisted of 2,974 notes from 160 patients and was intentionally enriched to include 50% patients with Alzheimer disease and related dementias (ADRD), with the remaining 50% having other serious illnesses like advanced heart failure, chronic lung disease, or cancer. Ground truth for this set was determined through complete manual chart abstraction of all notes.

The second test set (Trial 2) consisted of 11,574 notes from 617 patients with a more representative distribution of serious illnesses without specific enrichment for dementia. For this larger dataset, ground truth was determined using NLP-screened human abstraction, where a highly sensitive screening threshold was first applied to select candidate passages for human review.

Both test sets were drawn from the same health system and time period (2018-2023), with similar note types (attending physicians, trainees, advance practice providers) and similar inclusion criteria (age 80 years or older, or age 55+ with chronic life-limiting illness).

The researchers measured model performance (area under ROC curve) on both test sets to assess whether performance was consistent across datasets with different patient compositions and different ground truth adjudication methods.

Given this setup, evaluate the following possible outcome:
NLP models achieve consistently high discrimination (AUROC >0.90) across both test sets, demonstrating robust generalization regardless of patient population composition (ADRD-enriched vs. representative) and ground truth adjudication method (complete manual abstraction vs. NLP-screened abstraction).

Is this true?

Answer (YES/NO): NO